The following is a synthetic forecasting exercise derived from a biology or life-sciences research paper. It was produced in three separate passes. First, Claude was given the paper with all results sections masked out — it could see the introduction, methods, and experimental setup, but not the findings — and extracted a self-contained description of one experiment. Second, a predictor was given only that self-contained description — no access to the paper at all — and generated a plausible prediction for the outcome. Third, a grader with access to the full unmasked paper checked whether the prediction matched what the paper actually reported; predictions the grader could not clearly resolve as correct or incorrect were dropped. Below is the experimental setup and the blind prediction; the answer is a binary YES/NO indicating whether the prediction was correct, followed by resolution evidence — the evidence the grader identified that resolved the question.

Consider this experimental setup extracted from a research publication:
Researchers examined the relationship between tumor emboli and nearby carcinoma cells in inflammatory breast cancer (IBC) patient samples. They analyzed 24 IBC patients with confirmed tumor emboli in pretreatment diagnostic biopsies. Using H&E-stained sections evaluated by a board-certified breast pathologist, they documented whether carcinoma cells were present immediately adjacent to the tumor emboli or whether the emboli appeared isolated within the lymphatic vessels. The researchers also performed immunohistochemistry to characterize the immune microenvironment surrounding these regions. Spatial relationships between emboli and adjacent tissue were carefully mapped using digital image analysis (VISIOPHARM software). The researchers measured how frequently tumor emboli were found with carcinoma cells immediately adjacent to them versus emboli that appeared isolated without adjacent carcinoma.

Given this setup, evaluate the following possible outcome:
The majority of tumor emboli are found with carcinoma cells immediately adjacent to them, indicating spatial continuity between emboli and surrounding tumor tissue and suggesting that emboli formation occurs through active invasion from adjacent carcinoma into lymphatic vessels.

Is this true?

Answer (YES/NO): NO